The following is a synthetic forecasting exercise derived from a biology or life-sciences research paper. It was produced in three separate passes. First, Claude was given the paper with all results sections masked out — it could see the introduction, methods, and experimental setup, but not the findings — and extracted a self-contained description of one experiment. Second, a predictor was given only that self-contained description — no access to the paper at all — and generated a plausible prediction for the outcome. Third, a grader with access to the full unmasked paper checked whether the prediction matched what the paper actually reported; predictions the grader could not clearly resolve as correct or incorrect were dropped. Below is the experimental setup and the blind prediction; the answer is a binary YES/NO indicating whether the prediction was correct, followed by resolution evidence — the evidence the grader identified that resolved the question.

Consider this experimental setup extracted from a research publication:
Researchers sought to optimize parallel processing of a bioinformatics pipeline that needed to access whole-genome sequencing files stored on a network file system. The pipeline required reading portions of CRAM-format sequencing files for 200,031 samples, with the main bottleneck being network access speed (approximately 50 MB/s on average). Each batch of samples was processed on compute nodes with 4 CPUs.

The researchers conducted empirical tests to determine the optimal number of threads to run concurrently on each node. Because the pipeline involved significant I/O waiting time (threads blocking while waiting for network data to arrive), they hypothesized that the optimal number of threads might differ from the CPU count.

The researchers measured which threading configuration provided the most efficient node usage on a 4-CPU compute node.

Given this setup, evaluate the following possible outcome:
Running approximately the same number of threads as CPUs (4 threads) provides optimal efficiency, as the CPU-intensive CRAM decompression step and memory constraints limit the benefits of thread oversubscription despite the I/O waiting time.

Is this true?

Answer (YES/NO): NO